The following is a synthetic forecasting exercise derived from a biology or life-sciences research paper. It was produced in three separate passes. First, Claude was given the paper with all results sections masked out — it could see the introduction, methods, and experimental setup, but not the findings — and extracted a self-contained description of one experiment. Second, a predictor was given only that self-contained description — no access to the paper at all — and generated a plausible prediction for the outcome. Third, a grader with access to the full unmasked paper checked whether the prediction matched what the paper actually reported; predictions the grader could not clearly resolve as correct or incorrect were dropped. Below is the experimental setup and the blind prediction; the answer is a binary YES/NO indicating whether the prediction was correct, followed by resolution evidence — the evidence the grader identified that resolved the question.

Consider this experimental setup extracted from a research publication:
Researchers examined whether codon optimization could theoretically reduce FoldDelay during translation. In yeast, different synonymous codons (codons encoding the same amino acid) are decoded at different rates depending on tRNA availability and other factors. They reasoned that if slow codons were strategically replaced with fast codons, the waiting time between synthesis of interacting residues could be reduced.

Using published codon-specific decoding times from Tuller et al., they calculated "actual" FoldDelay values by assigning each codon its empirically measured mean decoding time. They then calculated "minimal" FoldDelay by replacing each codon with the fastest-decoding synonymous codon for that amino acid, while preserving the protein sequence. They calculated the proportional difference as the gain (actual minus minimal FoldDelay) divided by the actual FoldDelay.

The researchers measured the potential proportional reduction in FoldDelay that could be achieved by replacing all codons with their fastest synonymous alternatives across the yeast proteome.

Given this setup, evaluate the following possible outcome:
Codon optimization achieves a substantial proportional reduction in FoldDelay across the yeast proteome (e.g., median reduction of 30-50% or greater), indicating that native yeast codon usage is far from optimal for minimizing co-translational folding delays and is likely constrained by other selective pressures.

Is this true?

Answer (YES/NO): NO